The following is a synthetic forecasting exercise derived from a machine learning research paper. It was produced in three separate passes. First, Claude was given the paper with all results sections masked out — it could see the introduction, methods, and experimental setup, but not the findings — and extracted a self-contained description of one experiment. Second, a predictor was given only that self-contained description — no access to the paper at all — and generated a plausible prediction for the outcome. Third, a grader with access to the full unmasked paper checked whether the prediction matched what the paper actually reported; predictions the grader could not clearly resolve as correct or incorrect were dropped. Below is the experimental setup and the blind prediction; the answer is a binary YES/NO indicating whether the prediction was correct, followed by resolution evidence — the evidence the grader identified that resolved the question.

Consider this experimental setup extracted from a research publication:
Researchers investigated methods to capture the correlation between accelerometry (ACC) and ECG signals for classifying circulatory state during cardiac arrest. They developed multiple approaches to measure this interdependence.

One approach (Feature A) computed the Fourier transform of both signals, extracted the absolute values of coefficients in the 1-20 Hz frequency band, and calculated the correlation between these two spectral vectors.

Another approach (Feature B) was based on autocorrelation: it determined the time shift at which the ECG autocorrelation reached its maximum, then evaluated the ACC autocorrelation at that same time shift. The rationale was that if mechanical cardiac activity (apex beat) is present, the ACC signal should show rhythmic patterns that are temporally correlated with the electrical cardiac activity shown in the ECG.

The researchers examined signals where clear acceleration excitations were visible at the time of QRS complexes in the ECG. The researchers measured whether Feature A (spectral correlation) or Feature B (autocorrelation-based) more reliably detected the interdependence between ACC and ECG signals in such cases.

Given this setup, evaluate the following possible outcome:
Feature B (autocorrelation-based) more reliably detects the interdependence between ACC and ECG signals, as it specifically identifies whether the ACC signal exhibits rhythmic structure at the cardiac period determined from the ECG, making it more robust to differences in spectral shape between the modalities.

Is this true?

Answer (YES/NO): YES